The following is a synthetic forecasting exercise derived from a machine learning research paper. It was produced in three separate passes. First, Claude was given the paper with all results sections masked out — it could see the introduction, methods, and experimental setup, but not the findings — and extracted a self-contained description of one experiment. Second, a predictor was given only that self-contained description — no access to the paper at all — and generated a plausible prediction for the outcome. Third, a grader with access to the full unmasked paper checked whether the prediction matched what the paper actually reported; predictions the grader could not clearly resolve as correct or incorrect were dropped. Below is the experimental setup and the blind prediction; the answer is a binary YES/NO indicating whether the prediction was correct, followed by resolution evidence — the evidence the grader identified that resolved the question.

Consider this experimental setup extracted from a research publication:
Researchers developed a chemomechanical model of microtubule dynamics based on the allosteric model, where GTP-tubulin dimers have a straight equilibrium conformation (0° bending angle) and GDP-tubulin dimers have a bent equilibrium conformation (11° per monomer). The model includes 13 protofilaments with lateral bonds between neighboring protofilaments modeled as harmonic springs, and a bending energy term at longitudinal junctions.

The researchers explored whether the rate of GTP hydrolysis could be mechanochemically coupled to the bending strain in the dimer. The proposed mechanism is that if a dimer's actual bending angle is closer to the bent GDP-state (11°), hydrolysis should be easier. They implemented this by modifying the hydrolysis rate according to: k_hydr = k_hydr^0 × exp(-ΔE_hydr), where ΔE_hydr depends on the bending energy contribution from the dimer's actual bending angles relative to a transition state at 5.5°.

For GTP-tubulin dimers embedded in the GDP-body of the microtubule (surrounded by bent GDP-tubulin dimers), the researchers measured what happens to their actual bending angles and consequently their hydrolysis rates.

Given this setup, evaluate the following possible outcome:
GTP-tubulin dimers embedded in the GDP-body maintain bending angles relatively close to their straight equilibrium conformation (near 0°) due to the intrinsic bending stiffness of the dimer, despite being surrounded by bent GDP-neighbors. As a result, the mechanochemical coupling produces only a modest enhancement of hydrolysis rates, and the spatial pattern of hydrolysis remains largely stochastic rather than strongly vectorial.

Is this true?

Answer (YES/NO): NO